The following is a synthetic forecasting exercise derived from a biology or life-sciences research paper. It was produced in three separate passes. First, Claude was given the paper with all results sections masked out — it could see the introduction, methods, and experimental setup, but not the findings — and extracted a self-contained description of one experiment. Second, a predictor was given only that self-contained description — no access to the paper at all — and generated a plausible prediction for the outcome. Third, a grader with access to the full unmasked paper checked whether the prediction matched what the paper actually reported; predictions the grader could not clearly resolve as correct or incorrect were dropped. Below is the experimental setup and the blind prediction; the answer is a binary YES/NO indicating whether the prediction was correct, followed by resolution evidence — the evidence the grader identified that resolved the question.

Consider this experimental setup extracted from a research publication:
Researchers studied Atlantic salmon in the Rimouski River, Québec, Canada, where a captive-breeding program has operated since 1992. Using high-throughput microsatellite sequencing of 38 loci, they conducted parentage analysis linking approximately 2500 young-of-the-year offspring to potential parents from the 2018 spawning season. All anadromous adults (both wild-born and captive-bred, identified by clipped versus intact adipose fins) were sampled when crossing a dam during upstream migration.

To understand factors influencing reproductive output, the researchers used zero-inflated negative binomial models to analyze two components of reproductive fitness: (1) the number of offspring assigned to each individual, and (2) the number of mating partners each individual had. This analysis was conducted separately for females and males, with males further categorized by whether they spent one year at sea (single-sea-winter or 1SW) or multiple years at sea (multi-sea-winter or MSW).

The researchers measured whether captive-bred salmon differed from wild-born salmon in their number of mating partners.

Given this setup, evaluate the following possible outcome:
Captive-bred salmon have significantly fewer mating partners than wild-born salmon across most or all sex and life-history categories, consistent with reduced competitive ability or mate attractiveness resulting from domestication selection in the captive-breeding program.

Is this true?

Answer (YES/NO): NO